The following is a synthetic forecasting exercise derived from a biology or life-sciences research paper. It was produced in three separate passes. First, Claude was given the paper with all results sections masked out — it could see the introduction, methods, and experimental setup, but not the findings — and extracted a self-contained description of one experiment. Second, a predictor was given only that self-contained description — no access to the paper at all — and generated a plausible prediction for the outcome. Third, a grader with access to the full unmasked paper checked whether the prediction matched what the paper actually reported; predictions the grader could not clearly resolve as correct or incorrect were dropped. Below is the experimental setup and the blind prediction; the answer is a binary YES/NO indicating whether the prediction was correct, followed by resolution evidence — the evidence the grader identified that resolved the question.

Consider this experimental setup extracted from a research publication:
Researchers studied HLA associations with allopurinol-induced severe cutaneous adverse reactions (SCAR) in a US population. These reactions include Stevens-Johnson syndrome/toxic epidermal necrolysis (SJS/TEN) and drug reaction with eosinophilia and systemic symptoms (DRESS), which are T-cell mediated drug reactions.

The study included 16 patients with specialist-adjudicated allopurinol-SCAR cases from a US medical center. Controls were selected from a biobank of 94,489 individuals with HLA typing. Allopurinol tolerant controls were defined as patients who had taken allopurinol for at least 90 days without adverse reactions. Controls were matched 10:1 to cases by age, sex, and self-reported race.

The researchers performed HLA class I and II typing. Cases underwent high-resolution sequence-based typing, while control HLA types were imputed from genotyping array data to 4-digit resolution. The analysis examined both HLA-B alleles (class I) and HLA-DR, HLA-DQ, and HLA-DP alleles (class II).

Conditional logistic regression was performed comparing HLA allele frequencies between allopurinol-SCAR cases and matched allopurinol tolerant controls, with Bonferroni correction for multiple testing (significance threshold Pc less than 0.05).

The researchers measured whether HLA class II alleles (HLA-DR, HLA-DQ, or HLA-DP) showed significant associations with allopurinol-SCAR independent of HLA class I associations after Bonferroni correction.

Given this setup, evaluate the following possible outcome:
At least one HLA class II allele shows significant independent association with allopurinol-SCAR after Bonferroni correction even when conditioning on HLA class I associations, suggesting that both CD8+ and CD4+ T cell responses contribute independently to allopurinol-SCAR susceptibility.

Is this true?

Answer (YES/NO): NO